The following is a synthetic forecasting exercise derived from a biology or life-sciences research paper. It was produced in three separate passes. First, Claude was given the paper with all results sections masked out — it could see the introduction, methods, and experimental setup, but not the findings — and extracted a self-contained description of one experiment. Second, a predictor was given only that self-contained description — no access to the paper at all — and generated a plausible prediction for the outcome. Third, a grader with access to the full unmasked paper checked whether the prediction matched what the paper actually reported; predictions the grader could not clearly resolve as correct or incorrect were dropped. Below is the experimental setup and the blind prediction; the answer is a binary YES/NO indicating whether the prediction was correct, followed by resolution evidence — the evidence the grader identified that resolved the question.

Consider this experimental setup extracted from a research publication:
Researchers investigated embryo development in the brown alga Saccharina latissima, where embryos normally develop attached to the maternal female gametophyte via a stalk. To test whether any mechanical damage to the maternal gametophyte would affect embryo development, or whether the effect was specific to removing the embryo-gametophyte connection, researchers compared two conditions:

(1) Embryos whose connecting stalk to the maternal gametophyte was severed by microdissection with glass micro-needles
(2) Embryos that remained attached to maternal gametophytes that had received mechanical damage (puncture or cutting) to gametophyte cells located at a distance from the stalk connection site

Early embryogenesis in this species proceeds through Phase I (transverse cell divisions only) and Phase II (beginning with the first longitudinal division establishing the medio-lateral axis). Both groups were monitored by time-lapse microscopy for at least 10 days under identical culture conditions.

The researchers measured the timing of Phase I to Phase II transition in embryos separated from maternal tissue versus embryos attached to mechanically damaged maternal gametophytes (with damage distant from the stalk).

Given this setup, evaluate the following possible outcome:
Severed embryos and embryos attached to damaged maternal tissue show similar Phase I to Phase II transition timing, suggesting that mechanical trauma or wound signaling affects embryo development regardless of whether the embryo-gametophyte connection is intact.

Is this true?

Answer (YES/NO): NO